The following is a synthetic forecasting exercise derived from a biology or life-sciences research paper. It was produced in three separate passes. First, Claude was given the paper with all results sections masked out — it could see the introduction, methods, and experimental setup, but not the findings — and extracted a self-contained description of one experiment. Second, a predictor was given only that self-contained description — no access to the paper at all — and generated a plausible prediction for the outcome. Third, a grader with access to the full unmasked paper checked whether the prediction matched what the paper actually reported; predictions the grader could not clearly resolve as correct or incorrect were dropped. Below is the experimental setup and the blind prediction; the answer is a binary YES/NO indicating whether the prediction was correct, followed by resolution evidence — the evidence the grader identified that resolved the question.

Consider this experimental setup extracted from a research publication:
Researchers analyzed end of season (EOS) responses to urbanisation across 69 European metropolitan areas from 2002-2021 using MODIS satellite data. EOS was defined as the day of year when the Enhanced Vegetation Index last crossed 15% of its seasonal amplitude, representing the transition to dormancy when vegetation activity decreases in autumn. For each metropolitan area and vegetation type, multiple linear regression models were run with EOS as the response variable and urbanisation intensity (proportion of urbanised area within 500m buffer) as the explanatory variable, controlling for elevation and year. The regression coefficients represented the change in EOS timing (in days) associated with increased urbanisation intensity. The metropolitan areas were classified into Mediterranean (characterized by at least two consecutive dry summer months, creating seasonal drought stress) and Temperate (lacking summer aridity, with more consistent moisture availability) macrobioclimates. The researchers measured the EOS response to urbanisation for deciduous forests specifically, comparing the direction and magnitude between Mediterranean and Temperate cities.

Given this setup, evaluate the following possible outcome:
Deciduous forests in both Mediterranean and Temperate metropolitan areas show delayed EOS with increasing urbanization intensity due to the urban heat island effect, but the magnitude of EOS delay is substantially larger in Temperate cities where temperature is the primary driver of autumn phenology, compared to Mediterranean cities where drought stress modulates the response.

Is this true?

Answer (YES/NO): NO